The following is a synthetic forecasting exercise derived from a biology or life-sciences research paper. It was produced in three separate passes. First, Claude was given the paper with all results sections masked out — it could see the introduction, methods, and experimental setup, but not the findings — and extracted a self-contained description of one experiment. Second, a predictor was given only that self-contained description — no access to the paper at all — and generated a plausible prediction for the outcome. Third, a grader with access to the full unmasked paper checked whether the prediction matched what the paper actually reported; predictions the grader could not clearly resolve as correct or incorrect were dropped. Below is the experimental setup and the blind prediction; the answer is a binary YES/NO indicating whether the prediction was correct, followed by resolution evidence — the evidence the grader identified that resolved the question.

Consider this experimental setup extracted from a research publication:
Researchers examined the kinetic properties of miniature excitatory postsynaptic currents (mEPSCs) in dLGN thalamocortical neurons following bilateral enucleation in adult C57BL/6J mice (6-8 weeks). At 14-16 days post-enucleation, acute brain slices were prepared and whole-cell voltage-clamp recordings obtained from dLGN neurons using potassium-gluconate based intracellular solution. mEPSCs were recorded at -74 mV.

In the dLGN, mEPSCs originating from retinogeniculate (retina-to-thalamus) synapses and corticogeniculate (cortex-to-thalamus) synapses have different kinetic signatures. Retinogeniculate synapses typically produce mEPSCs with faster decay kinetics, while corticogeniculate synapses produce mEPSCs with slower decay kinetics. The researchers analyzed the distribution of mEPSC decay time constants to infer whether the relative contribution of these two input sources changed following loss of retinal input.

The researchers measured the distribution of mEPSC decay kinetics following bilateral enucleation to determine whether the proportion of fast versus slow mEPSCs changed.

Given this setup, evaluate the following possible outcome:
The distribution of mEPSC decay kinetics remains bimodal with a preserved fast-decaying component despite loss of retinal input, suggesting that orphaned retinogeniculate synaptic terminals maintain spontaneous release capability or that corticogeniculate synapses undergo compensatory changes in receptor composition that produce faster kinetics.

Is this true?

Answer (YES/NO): NO